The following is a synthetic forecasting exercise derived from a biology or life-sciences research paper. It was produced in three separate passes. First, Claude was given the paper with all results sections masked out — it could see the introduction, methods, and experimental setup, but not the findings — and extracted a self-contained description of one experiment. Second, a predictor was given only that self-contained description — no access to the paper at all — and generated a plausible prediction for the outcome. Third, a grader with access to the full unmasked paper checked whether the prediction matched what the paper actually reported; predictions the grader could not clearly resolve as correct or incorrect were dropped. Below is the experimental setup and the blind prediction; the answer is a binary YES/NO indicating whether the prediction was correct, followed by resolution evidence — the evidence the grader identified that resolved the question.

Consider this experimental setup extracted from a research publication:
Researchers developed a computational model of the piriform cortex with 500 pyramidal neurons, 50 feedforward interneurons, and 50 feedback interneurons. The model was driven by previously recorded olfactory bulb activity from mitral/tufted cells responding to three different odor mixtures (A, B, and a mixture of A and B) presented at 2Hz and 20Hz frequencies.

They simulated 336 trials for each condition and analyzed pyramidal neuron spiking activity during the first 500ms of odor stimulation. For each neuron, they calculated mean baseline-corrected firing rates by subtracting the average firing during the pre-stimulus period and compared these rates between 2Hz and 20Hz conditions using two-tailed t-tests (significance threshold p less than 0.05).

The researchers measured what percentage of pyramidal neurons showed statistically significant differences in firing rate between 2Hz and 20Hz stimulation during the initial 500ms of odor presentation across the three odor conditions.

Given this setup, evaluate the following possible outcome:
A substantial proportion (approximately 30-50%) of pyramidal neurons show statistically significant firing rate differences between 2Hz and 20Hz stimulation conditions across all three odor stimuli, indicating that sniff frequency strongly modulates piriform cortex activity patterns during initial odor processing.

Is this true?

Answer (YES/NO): NO